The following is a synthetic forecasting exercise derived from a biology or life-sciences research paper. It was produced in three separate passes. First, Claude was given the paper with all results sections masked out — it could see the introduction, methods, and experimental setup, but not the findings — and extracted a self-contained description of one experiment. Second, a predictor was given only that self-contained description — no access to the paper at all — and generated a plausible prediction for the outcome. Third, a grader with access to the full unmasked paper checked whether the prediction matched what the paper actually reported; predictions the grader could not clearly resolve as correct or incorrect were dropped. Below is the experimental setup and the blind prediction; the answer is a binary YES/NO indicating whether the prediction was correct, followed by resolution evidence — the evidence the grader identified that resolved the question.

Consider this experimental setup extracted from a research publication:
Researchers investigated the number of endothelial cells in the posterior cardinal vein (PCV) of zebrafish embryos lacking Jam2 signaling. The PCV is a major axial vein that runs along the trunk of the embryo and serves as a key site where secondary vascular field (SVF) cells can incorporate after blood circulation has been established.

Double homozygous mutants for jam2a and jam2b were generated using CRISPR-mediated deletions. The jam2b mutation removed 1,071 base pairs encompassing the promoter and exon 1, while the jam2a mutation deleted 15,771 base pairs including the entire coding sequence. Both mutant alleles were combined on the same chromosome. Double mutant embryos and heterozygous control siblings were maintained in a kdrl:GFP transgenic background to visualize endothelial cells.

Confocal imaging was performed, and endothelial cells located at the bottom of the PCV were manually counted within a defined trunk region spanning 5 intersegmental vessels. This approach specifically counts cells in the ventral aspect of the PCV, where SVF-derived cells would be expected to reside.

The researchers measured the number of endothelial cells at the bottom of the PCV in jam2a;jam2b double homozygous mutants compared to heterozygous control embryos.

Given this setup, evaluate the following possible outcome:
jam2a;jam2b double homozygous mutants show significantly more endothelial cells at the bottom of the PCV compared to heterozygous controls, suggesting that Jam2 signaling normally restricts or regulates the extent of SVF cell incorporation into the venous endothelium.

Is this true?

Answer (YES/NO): NO